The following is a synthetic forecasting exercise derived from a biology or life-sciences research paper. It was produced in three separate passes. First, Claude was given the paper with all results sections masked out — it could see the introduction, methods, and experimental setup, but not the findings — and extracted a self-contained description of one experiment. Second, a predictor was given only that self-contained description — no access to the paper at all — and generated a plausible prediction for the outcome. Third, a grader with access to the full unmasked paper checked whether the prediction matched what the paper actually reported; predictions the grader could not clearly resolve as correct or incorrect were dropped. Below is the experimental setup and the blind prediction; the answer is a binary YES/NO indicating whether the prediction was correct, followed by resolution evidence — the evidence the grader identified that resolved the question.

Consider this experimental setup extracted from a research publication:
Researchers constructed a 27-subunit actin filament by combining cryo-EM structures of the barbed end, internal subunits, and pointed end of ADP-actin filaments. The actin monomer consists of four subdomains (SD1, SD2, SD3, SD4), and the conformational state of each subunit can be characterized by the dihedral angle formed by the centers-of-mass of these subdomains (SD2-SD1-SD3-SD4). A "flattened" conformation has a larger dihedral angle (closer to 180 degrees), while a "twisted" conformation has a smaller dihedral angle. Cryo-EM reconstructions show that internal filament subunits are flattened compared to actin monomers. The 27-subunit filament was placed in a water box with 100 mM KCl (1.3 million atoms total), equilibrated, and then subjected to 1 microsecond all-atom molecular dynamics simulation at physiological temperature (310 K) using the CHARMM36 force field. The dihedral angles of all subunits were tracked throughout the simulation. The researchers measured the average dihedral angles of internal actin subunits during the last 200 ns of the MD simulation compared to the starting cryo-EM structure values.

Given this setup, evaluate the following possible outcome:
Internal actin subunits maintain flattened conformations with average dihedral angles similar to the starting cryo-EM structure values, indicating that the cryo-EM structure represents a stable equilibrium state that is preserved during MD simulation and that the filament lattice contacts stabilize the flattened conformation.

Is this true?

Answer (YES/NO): NO